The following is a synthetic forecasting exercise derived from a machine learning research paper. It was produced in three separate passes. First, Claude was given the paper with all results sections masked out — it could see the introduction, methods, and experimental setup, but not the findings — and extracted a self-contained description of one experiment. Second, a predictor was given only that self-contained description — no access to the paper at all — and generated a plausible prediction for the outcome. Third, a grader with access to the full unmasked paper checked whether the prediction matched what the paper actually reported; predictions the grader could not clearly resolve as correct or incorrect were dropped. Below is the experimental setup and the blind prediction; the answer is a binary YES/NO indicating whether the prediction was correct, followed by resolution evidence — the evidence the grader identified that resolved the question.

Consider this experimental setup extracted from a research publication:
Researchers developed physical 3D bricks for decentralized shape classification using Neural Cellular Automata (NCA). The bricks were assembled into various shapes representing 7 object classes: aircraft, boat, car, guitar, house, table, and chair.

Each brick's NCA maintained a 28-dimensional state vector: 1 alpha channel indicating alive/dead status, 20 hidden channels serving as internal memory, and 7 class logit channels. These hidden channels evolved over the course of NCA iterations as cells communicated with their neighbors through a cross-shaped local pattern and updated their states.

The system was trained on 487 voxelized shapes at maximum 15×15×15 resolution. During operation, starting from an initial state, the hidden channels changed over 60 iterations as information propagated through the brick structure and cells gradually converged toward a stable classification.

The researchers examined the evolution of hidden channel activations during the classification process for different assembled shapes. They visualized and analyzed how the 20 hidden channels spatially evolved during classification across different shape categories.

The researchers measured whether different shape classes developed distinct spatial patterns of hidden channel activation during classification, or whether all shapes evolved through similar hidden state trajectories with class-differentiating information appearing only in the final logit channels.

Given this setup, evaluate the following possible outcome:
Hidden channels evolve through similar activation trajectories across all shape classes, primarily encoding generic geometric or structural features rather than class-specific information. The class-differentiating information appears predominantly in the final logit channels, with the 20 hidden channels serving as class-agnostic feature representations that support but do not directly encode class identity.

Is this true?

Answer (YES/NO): NO